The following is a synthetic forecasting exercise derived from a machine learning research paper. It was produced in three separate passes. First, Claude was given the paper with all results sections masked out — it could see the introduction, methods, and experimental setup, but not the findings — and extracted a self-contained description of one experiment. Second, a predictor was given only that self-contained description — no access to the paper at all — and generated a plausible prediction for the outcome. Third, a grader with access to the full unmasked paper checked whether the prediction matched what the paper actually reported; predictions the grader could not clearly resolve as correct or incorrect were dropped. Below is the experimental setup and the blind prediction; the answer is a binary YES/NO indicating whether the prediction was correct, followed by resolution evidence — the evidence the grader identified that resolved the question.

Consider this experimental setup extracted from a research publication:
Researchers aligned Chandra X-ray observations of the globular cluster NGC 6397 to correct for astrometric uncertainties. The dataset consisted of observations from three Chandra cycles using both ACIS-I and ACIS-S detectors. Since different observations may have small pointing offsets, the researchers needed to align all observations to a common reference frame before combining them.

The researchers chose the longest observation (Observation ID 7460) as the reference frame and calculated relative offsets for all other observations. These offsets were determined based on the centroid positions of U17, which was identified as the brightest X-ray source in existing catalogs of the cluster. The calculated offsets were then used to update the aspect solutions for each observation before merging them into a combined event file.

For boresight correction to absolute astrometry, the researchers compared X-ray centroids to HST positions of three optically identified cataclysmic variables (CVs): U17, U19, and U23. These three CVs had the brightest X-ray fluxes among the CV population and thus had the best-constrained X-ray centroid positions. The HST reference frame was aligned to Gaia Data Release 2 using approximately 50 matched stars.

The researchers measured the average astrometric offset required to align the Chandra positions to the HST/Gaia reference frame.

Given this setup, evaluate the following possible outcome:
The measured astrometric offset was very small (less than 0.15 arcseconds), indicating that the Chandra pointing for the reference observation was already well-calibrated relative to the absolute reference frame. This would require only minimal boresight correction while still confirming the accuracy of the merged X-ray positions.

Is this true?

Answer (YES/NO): NO